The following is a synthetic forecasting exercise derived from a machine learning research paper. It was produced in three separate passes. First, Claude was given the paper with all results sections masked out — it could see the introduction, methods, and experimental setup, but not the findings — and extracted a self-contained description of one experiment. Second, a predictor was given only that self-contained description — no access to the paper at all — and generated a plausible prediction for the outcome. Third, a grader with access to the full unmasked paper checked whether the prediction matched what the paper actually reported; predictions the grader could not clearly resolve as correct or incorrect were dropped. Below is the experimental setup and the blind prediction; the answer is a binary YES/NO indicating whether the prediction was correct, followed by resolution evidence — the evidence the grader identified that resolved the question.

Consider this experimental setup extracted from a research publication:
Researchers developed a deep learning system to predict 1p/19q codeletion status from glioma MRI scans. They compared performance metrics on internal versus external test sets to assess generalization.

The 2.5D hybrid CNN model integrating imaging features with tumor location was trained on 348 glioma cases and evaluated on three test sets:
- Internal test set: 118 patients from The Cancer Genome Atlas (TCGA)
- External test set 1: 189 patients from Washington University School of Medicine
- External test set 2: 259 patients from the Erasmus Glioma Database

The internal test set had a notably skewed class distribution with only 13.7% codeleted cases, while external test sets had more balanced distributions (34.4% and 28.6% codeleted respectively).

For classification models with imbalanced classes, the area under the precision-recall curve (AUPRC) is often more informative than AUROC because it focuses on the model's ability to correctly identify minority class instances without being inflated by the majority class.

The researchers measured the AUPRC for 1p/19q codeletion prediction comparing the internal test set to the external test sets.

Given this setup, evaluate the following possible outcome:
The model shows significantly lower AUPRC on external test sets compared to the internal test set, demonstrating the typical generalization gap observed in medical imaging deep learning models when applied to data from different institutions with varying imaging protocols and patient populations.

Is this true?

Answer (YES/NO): NO